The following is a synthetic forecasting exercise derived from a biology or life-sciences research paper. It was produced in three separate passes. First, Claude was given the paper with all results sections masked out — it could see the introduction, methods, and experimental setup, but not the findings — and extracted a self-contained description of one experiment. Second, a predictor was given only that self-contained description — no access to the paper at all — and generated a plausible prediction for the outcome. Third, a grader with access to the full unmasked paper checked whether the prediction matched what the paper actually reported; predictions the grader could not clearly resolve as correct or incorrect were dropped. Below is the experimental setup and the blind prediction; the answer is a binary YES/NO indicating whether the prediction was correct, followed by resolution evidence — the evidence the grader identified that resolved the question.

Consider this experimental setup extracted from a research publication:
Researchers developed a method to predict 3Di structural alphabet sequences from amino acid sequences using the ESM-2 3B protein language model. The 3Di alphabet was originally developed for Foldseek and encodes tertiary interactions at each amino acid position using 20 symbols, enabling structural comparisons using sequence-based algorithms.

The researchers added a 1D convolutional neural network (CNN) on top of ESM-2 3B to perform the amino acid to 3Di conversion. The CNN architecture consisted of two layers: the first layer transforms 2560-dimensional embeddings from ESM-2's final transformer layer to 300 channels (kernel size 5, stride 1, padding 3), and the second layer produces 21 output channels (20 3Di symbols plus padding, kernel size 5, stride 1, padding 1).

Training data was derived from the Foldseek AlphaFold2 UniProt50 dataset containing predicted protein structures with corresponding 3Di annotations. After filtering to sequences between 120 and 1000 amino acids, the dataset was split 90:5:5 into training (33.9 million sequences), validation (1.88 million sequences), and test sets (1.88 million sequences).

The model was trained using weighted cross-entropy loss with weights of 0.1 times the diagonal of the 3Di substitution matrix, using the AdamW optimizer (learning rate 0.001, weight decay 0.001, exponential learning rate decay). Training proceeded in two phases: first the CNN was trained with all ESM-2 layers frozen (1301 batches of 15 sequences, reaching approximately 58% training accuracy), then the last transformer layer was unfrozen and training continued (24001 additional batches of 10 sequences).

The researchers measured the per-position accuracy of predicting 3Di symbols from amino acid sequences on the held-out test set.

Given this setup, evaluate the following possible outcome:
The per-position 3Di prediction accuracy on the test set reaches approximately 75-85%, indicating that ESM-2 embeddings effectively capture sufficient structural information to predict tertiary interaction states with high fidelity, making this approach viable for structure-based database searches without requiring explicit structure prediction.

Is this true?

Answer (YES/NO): NO